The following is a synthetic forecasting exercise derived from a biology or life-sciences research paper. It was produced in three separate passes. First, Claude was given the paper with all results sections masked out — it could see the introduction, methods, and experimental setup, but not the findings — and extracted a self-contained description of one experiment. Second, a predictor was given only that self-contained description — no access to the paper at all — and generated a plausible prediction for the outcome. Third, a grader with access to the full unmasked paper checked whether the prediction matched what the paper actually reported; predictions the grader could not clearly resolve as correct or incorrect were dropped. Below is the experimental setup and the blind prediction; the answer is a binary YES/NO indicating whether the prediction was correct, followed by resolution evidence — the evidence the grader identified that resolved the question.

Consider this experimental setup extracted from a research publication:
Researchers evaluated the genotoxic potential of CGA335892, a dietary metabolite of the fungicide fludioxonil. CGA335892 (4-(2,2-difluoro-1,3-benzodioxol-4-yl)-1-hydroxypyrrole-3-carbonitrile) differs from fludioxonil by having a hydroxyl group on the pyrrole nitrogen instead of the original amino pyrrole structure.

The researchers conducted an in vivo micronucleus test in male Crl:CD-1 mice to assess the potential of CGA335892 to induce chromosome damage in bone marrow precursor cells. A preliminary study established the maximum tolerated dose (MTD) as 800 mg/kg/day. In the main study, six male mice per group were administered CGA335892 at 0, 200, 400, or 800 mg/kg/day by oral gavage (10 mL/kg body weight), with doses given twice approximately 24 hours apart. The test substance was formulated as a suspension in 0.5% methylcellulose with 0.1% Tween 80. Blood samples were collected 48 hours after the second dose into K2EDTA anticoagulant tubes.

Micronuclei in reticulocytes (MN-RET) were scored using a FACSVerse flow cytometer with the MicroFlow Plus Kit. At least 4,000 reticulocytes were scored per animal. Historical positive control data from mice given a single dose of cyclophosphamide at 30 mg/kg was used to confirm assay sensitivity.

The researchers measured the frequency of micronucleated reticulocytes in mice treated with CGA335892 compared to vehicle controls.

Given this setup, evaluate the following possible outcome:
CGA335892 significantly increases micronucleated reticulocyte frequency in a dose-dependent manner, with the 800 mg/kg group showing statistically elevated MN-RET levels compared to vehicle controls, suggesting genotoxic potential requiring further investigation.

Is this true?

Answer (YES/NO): NO